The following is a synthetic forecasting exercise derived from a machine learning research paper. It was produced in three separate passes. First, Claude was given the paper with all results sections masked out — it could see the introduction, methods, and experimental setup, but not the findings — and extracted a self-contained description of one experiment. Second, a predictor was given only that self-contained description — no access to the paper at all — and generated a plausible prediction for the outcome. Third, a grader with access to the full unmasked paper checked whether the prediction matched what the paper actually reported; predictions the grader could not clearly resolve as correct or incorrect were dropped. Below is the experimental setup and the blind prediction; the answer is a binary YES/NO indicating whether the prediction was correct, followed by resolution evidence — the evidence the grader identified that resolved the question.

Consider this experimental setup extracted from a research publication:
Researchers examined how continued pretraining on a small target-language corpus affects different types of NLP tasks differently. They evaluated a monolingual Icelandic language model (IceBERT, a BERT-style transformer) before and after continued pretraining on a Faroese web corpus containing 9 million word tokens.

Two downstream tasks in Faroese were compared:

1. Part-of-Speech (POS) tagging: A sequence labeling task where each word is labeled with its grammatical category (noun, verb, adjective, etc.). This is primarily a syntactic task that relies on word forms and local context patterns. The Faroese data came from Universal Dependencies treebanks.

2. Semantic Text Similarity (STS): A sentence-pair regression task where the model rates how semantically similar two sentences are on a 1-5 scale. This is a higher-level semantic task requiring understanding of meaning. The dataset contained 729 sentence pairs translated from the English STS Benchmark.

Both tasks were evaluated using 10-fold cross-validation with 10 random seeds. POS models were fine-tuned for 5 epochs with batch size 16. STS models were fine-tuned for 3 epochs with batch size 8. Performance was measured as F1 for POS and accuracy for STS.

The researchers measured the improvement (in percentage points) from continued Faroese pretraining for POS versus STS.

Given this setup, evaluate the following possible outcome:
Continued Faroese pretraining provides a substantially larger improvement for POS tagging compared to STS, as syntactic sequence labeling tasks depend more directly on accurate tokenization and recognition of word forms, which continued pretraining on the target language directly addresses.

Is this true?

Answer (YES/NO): YES